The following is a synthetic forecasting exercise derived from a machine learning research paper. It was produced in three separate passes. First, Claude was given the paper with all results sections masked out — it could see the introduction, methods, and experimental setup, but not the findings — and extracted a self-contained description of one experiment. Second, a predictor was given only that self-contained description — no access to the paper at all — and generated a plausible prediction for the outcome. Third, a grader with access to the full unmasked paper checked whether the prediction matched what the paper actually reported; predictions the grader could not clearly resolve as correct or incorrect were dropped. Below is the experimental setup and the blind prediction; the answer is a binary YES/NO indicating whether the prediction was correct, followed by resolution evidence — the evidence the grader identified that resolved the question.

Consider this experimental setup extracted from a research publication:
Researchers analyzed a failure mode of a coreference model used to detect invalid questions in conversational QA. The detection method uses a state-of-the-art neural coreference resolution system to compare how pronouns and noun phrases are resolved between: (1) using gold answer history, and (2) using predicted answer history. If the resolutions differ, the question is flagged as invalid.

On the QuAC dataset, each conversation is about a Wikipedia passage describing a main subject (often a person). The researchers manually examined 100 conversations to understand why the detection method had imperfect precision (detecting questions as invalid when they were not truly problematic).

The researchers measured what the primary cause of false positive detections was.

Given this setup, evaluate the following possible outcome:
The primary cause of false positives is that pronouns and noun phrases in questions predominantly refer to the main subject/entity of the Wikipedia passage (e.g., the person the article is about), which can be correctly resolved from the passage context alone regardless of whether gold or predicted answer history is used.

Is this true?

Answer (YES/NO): YES